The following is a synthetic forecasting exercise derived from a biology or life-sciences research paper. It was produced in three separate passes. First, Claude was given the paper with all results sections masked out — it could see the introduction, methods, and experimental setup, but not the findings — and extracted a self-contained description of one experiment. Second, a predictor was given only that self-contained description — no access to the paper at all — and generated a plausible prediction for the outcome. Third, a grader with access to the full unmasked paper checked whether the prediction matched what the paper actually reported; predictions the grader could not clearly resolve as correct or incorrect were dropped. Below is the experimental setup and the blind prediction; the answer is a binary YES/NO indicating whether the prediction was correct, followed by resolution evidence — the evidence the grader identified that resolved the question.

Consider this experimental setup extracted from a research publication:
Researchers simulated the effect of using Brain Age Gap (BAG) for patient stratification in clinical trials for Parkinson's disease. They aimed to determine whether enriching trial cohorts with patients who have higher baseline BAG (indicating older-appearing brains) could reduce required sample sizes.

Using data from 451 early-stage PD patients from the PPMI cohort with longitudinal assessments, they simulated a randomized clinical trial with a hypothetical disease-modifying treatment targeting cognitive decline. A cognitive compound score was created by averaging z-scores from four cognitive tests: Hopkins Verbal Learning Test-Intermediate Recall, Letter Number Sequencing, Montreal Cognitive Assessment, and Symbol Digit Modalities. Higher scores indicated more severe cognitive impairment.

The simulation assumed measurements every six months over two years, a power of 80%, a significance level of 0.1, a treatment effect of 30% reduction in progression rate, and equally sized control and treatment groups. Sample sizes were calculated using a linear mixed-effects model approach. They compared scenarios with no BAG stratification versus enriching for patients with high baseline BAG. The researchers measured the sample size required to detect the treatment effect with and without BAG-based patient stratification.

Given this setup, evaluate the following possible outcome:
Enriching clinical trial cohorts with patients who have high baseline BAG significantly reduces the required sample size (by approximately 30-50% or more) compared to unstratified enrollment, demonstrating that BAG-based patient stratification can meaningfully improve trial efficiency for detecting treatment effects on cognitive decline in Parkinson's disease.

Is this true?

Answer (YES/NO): NO